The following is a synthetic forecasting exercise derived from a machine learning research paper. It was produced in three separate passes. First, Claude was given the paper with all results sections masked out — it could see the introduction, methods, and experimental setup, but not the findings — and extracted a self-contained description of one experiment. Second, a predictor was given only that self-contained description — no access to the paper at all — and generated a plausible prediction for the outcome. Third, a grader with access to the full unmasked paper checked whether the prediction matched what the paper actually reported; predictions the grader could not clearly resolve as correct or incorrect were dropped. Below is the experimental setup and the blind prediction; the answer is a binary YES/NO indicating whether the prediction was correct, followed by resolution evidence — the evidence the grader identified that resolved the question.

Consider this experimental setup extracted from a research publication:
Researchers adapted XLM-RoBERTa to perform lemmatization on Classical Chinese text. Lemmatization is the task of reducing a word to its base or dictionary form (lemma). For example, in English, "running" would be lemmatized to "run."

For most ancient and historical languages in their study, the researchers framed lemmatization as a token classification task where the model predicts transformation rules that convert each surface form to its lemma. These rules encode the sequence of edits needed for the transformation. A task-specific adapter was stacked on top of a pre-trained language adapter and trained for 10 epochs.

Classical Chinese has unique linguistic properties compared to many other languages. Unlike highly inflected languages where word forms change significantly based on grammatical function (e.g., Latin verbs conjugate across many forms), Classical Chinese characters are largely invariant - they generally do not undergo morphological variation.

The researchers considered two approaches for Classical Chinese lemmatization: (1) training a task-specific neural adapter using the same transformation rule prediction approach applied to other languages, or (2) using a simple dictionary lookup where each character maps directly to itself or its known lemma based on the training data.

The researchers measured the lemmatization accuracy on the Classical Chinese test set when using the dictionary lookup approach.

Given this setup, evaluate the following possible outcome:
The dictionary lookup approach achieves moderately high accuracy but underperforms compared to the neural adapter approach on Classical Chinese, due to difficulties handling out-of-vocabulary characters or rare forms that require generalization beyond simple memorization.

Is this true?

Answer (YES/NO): NO